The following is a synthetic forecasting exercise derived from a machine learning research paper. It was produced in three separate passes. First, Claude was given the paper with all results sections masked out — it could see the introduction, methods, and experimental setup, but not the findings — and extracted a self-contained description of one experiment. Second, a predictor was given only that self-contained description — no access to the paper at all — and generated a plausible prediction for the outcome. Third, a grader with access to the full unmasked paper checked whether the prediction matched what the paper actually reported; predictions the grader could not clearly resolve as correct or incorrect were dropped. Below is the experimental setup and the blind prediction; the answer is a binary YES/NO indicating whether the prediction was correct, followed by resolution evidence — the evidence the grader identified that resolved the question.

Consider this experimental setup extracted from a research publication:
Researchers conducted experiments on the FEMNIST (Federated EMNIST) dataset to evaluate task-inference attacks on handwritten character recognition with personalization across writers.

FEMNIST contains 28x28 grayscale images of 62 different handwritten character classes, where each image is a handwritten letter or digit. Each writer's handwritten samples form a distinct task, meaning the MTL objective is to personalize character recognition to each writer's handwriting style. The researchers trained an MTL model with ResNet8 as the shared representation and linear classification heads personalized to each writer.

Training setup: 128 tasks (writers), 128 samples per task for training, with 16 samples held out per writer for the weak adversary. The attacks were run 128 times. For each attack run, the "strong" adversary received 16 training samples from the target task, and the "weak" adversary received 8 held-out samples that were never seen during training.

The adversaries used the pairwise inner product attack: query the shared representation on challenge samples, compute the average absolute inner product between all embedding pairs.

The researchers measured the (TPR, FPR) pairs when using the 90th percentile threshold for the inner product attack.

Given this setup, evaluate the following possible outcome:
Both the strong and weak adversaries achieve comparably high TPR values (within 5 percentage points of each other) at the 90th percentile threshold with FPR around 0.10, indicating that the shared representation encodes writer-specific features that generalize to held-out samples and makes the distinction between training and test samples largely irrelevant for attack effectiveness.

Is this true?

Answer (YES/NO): NO